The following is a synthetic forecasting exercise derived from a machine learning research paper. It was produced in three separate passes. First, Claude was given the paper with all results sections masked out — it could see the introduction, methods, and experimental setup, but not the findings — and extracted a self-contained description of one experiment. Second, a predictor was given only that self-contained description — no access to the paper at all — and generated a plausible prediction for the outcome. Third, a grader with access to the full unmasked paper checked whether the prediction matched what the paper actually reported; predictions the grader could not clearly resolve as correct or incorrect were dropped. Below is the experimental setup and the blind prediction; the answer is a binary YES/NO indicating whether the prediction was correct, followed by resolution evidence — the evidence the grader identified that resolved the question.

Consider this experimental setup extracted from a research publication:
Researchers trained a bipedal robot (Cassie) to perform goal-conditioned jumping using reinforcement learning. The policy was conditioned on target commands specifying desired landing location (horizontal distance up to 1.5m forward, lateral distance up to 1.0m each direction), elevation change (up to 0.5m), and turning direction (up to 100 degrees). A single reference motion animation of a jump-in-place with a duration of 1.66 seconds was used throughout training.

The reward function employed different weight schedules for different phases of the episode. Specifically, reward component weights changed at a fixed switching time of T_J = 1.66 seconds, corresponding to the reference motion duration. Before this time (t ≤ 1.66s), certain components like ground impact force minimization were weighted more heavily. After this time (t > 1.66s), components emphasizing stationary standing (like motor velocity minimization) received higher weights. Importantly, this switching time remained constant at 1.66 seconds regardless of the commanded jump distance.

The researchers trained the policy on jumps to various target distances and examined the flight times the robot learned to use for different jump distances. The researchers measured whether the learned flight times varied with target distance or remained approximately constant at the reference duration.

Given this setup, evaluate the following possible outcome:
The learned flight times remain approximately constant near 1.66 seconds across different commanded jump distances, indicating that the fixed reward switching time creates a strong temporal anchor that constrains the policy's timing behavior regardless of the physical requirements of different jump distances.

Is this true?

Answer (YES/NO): NO